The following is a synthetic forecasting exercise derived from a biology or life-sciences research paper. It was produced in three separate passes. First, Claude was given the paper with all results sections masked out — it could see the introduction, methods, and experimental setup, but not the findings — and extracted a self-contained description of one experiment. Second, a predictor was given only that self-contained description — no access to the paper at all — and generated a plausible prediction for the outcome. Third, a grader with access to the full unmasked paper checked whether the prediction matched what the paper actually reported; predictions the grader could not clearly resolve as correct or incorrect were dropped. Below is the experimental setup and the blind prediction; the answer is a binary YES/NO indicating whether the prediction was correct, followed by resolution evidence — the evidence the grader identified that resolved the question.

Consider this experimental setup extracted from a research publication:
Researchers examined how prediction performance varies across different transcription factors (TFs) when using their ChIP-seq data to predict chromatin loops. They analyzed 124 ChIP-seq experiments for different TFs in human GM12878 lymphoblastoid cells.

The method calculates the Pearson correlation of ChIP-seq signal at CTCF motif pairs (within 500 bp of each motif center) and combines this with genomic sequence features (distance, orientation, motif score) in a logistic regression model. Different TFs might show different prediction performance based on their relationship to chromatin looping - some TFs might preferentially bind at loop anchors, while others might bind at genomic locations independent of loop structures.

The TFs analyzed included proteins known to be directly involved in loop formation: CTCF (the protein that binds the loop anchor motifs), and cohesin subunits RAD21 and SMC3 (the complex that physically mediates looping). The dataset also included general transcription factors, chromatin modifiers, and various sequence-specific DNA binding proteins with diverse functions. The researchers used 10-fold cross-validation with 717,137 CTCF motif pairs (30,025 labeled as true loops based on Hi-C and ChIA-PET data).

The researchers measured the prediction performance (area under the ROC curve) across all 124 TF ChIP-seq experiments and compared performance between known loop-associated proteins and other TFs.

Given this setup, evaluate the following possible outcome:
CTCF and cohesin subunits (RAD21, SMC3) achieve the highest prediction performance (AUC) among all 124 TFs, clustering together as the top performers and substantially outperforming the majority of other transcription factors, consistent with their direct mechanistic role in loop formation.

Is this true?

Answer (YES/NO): NO